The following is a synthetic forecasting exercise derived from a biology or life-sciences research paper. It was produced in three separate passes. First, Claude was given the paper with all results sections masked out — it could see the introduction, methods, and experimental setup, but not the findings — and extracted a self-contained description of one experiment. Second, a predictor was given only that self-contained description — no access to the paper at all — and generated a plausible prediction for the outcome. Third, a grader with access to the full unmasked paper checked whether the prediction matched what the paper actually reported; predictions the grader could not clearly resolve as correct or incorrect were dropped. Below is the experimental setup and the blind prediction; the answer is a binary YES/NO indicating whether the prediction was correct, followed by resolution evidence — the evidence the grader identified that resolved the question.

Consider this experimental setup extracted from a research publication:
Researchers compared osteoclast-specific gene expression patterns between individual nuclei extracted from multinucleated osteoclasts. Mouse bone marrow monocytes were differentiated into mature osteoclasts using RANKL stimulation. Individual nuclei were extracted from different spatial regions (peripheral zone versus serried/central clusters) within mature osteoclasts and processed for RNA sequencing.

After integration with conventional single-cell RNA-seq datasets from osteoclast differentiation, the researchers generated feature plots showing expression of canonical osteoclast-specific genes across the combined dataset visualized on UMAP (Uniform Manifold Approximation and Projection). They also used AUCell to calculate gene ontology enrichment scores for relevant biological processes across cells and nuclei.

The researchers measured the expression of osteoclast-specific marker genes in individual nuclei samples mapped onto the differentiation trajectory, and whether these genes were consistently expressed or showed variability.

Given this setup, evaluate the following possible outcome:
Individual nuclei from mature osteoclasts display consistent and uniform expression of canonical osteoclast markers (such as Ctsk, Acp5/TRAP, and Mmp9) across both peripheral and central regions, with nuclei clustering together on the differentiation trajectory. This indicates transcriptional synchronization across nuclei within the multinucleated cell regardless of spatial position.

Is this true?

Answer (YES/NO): NO